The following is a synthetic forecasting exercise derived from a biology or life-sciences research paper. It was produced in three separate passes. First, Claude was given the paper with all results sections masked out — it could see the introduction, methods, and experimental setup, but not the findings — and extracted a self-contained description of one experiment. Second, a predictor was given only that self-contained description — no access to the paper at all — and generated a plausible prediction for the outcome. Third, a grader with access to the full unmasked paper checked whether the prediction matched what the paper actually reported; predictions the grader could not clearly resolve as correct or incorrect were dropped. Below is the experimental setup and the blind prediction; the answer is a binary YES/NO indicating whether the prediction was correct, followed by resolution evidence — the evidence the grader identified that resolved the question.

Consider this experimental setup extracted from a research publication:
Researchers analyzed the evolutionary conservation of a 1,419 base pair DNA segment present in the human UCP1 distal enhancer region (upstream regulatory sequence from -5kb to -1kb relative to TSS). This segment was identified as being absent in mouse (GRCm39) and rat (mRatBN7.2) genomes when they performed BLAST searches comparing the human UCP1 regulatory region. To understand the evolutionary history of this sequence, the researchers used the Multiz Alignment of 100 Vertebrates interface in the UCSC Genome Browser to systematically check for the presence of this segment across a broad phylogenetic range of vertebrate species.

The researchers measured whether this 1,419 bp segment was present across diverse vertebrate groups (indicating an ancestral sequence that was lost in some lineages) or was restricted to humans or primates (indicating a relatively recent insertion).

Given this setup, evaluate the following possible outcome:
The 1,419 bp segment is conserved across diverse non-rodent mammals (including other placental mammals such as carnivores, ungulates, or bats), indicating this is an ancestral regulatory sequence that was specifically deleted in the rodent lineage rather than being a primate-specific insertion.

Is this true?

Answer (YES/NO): YES